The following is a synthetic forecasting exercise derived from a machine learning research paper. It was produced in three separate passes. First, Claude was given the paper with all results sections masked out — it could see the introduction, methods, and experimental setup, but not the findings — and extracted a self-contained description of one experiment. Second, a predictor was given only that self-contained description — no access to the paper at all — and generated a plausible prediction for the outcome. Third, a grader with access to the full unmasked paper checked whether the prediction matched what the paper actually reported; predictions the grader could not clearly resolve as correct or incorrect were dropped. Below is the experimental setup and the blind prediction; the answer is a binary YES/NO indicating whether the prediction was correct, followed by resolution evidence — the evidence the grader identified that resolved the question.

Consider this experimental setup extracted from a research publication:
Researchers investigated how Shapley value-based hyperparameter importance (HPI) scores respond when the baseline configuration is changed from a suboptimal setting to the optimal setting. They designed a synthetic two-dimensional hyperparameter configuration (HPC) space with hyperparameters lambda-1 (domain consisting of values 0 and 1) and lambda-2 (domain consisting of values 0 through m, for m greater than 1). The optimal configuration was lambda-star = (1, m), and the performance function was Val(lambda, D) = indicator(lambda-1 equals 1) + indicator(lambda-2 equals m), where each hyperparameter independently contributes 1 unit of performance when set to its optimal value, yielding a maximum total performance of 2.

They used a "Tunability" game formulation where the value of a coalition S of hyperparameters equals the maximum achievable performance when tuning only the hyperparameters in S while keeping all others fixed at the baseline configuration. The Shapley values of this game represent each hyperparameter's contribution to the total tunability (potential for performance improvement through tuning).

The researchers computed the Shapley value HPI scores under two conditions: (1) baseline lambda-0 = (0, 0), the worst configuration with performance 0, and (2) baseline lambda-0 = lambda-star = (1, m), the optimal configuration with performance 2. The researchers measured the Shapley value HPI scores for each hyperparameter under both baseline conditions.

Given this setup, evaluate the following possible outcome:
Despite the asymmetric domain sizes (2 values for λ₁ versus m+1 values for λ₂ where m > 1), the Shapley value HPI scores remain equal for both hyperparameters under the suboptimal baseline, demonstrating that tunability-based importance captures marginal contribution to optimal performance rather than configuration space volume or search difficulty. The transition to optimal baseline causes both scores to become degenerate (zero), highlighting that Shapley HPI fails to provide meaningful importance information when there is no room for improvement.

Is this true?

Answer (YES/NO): YES